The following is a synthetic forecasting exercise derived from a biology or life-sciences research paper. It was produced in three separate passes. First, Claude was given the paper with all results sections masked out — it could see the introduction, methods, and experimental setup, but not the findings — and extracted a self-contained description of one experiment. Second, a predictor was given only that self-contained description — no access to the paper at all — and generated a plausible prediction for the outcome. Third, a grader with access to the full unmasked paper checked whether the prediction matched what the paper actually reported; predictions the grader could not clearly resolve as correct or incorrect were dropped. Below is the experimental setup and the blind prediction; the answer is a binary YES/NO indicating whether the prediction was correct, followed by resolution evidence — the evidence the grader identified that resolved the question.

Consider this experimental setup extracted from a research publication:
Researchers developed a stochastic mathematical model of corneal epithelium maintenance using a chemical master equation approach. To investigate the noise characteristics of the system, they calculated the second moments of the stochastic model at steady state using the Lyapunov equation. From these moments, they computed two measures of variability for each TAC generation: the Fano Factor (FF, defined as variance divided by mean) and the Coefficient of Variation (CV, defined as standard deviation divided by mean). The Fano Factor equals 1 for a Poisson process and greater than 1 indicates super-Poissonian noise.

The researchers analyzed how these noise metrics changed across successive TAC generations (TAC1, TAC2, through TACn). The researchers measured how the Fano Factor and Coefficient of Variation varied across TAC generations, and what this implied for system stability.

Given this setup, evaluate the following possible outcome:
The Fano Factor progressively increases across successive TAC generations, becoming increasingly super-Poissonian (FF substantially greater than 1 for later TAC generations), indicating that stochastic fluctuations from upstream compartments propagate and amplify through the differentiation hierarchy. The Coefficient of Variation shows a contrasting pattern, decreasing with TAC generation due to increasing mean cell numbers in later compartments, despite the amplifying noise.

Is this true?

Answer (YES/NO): YES